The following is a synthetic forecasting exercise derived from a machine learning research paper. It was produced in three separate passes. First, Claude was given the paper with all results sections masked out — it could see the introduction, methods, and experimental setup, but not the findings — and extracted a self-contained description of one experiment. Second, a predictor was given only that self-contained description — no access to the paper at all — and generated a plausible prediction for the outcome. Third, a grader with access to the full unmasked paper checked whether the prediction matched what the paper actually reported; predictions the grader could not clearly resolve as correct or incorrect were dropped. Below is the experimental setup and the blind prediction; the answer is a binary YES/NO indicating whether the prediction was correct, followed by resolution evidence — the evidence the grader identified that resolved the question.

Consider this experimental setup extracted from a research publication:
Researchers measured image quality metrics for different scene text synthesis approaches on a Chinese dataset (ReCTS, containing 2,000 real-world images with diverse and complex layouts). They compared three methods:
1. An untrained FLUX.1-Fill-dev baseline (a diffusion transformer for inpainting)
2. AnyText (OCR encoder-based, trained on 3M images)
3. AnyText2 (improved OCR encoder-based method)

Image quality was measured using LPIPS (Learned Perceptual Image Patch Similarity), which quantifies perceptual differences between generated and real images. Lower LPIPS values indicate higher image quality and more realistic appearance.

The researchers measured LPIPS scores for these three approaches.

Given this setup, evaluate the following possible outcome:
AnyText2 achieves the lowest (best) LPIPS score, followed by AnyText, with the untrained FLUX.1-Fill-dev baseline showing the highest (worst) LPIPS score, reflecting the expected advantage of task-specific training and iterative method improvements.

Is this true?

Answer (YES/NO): NO